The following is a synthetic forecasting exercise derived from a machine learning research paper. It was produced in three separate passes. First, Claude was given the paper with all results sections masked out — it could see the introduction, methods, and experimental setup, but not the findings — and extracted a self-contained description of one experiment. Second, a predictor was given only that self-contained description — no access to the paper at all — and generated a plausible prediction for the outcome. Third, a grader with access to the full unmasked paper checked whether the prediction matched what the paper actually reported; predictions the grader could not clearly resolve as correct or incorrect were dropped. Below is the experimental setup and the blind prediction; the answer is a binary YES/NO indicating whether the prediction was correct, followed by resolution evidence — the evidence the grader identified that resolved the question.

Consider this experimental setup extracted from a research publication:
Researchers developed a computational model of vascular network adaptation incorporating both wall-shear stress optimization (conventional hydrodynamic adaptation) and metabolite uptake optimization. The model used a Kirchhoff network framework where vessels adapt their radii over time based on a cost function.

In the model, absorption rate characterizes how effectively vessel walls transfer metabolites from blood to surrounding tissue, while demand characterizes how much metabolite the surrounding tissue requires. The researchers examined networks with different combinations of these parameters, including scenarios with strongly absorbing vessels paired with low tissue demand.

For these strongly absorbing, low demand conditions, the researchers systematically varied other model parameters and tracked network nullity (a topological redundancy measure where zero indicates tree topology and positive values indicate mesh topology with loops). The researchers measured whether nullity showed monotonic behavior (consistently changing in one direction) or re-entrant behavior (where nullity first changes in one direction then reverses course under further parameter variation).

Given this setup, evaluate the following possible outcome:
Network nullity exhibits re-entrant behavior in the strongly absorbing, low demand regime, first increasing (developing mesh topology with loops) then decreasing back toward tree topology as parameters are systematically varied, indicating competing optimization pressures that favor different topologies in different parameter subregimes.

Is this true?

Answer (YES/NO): YES